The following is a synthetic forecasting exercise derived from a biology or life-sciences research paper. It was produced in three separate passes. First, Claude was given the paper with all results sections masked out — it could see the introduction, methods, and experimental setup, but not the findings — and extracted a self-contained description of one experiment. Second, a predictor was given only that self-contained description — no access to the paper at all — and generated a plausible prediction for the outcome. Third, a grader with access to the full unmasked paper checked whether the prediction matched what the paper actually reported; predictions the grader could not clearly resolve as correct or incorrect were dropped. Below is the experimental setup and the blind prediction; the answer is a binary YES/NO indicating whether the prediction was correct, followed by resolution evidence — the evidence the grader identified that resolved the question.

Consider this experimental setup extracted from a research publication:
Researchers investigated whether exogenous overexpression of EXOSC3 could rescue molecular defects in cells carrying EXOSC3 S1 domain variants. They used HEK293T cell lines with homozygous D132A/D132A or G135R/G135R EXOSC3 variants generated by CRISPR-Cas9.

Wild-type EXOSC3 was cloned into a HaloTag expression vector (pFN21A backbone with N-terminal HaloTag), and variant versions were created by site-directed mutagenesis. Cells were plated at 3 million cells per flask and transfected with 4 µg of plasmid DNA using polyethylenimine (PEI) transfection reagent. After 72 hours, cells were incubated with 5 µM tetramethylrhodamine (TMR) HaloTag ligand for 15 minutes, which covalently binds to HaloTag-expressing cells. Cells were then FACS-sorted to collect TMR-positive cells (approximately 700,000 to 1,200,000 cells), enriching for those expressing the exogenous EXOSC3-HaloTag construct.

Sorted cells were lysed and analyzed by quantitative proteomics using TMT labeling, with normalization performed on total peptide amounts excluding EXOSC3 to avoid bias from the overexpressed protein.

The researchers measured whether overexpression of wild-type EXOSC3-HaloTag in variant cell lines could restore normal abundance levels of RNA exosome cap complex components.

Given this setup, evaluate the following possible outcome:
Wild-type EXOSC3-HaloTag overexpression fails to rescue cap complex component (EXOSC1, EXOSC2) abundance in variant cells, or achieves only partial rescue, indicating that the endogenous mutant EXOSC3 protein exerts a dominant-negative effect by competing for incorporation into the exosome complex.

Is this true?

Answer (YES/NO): NO